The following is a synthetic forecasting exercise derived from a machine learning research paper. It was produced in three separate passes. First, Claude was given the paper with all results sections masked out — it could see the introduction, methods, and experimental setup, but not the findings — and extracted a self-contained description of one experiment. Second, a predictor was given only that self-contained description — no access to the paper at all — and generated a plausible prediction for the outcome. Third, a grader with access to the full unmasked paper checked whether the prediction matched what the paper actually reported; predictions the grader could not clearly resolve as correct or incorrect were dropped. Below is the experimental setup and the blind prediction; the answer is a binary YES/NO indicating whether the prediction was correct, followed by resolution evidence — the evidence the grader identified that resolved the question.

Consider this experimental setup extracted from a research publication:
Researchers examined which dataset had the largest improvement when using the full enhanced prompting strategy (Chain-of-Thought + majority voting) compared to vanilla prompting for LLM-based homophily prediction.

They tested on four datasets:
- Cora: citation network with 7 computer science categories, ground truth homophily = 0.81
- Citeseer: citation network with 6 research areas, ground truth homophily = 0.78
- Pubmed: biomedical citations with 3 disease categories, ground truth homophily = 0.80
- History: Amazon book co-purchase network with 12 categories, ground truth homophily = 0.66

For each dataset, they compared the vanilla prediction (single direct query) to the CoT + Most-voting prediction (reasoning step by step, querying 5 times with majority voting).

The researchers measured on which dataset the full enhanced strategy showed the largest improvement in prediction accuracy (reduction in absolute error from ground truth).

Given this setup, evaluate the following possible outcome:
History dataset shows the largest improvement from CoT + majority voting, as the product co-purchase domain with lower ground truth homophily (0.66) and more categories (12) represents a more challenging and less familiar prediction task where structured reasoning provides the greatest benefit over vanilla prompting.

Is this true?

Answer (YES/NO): NO